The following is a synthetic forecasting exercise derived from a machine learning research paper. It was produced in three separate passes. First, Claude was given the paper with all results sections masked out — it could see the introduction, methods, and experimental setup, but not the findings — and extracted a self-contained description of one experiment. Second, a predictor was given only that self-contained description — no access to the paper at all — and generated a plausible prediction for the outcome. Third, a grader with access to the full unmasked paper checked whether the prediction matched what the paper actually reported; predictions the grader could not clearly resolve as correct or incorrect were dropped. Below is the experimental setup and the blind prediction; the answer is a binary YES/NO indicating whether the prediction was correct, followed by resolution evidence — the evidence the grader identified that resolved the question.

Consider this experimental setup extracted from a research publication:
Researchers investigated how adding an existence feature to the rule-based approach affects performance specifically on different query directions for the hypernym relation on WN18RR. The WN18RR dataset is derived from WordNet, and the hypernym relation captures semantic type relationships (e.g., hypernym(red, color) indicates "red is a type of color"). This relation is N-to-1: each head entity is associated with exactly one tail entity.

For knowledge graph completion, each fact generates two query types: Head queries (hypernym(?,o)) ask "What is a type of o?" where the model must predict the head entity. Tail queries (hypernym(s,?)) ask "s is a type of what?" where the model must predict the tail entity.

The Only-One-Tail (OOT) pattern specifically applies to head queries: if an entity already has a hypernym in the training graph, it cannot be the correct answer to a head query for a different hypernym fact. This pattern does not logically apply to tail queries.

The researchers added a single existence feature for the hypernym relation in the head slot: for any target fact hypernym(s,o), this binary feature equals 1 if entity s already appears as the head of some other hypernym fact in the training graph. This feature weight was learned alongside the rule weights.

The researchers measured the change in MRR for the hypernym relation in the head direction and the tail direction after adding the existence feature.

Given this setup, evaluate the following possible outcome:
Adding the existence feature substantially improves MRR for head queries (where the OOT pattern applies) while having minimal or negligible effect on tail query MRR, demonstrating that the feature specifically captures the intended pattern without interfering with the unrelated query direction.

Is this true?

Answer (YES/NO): YES